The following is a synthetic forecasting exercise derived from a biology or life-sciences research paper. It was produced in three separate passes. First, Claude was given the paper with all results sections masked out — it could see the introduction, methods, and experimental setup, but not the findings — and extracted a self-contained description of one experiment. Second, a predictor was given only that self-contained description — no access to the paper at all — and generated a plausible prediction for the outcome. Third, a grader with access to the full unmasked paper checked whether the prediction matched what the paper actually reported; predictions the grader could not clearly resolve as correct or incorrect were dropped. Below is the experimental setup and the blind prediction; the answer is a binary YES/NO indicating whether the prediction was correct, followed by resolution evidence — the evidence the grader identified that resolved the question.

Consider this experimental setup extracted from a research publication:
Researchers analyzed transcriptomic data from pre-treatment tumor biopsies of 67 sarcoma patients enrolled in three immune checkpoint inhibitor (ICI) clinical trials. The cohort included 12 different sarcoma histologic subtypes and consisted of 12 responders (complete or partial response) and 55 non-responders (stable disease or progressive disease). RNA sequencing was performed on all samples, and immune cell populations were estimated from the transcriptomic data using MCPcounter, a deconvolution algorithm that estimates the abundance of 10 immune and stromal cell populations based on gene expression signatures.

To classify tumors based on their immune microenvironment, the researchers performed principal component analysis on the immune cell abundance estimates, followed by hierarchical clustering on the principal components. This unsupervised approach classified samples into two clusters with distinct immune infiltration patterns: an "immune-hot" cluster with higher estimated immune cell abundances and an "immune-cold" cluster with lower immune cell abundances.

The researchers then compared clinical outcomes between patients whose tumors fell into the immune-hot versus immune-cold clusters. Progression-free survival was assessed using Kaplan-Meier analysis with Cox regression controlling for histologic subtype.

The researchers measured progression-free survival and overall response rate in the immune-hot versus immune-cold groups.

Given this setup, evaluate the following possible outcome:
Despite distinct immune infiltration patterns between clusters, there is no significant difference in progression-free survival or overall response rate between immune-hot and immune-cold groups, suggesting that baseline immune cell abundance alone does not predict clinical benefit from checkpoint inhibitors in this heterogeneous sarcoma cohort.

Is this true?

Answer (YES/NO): NO